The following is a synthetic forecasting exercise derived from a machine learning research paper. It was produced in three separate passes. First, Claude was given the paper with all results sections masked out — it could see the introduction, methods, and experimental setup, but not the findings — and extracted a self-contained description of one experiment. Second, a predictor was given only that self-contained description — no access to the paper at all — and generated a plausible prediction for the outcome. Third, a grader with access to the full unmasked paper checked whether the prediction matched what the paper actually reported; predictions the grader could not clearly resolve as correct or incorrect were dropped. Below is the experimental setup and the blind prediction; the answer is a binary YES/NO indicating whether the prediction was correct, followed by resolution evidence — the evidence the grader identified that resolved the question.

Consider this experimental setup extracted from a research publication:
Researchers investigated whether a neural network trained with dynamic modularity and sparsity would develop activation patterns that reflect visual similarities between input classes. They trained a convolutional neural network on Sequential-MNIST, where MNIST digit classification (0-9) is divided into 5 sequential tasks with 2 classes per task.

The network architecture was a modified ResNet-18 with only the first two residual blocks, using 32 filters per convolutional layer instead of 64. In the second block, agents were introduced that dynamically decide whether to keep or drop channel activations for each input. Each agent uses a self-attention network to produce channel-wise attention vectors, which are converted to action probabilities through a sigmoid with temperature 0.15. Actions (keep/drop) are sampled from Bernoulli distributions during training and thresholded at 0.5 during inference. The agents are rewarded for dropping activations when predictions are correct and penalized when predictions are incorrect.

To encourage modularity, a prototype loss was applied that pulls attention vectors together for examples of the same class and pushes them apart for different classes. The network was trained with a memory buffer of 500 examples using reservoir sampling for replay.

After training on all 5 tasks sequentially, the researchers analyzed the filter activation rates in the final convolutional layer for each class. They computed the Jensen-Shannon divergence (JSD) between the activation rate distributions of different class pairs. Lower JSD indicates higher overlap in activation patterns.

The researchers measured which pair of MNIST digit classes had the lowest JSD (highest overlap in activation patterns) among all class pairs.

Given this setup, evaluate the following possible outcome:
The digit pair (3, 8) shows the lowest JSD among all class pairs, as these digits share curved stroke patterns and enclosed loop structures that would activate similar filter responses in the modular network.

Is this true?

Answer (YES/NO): NO